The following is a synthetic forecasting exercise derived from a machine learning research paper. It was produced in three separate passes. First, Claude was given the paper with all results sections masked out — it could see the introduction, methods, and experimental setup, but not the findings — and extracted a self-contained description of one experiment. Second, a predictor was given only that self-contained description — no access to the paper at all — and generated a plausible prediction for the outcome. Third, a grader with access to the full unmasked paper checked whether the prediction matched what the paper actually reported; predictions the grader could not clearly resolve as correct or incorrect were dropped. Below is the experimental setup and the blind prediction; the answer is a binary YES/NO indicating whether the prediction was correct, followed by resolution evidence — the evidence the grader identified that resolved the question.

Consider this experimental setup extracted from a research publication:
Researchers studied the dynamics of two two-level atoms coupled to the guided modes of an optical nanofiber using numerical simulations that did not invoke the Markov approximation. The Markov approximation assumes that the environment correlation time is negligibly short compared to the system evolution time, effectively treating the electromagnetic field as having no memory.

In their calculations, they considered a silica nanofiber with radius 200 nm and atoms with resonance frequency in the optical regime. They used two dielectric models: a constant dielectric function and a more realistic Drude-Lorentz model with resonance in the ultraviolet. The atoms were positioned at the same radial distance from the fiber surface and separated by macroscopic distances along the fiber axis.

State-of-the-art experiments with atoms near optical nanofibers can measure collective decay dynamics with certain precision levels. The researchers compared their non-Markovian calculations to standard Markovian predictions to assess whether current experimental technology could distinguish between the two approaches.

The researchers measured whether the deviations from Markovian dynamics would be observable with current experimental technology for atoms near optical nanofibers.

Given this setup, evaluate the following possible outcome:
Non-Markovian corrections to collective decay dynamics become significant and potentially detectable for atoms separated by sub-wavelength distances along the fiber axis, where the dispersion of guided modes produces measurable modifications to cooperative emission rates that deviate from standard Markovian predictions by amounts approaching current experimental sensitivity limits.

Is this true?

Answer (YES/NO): NO